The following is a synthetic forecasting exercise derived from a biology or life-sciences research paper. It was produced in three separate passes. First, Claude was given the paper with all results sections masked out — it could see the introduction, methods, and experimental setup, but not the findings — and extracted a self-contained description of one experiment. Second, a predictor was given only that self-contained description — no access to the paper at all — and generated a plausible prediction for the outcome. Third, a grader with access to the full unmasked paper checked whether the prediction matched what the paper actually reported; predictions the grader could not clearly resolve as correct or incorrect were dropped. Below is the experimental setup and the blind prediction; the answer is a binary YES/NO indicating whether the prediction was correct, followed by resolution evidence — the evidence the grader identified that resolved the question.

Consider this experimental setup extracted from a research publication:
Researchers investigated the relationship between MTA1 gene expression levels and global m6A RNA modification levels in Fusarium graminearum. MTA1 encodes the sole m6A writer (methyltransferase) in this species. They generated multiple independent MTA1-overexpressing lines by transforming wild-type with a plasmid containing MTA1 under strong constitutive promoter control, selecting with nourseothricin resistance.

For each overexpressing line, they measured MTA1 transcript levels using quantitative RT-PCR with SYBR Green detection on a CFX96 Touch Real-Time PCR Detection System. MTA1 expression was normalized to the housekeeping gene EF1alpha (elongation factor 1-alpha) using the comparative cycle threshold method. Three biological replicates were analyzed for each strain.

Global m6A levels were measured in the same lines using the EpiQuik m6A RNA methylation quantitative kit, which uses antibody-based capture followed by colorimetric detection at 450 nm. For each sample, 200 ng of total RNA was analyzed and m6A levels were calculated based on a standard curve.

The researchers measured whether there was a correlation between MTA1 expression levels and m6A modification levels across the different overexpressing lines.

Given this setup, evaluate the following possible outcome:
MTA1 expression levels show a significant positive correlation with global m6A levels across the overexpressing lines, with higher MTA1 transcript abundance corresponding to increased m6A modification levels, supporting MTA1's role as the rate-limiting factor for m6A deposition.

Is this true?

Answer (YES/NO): NO